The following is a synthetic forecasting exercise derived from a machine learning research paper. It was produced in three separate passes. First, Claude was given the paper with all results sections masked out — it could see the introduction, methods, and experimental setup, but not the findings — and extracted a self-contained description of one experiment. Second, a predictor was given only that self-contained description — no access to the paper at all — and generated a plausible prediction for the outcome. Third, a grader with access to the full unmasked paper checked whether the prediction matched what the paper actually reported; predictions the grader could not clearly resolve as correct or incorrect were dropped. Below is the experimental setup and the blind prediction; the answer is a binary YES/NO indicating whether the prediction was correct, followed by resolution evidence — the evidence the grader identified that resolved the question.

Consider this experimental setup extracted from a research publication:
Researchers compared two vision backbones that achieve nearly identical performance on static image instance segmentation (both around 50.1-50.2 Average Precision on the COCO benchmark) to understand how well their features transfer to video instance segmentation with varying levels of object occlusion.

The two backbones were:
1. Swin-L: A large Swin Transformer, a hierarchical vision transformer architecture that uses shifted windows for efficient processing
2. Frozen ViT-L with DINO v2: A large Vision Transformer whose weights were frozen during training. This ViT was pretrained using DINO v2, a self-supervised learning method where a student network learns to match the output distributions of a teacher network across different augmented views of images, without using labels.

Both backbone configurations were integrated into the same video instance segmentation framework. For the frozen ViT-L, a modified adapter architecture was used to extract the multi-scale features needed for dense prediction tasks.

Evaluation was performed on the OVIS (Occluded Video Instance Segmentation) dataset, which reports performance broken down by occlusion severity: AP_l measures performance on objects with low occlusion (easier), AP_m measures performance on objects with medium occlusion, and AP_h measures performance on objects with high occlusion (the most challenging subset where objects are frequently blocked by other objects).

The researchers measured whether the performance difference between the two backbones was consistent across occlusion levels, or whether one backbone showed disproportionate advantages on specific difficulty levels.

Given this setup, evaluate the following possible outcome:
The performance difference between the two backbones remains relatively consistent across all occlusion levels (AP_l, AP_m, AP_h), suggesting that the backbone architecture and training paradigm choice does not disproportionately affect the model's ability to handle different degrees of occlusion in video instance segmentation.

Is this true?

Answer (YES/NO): NO